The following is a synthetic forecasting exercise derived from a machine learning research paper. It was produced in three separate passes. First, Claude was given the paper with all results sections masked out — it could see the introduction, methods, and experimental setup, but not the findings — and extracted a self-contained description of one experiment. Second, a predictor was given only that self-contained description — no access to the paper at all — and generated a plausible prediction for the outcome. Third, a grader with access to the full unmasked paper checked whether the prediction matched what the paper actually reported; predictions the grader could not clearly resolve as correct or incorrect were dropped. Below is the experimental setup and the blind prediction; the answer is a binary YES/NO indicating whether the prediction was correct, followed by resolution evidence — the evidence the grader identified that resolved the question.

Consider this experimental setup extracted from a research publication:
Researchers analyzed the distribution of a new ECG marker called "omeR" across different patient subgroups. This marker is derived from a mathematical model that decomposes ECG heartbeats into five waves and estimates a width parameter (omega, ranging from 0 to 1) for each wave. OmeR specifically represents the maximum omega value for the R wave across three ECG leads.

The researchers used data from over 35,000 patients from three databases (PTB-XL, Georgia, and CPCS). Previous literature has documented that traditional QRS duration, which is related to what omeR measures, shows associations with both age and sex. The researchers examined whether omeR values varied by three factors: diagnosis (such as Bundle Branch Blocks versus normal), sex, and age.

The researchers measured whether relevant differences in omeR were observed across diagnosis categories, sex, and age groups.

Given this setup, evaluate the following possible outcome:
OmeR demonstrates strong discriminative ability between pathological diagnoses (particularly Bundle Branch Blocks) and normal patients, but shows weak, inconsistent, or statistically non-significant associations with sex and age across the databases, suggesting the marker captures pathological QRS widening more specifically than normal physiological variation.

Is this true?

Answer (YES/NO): YES